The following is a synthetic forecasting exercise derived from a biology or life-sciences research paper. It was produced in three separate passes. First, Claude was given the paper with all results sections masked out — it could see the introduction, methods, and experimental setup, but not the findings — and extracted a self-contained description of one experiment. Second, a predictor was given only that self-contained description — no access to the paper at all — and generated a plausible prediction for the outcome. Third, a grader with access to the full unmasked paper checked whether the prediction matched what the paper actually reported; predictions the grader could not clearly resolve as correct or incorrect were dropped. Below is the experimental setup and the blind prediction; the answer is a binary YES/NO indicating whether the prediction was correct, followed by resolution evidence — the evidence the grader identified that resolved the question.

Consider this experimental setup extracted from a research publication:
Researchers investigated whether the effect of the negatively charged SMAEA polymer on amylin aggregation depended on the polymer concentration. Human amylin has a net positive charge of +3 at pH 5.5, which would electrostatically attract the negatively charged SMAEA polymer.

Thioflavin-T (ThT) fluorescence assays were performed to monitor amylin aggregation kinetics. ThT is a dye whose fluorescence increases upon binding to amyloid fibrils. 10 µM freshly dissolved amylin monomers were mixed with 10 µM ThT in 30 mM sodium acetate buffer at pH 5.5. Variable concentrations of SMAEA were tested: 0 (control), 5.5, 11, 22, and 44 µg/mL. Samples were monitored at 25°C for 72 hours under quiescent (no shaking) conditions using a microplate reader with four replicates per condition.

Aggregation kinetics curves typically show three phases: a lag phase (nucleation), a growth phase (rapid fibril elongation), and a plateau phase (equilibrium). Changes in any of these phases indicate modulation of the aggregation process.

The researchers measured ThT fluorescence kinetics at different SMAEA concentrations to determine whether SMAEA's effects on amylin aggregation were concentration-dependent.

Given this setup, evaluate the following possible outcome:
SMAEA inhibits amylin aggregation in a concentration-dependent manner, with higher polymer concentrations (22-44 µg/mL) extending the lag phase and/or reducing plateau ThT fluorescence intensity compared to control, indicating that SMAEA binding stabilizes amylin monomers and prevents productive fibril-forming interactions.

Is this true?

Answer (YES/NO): NO